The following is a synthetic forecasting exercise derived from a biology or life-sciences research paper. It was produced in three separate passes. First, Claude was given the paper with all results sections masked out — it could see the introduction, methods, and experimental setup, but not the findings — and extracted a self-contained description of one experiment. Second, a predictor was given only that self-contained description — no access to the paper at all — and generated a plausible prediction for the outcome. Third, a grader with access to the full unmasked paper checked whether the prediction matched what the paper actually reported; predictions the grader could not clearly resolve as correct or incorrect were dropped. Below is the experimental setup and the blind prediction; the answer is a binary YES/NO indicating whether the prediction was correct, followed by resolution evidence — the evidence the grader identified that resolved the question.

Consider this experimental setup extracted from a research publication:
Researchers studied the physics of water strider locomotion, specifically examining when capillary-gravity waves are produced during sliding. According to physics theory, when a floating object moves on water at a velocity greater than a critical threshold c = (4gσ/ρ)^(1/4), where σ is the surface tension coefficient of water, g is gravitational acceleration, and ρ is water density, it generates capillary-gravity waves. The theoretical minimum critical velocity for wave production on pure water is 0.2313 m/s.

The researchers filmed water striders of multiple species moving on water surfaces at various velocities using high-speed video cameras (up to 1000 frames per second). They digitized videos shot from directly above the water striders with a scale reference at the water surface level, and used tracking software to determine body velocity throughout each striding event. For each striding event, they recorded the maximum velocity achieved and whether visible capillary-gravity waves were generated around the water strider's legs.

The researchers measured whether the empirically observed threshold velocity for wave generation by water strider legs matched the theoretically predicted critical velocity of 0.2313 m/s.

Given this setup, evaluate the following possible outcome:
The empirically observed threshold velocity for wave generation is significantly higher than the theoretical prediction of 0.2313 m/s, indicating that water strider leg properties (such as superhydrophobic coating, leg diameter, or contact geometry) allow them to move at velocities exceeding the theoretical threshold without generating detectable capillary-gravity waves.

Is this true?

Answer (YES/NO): NO